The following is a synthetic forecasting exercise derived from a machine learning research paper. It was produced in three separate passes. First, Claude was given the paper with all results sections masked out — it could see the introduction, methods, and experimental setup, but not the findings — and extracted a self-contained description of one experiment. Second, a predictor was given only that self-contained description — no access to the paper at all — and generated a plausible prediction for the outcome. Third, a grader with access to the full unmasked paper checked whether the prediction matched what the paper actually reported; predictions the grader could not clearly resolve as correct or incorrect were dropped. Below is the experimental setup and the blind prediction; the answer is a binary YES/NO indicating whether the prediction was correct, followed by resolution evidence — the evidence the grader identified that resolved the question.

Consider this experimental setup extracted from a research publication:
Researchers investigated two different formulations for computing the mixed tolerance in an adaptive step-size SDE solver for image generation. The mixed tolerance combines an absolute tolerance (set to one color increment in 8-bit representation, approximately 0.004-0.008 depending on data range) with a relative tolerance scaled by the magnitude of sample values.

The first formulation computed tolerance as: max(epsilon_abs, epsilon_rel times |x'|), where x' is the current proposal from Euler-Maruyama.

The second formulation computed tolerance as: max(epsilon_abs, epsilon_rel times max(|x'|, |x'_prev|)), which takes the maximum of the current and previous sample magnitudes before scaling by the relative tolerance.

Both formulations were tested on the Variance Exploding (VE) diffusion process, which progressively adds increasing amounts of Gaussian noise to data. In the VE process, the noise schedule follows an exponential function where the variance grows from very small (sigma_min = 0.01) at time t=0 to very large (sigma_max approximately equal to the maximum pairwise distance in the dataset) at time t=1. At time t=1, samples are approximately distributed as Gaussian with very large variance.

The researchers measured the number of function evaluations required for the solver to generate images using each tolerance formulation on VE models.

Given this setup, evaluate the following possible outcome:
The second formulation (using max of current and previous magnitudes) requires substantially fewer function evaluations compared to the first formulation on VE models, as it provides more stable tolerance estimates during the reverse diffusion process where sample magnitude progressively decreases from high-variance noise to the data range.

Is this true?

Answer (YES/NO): YES